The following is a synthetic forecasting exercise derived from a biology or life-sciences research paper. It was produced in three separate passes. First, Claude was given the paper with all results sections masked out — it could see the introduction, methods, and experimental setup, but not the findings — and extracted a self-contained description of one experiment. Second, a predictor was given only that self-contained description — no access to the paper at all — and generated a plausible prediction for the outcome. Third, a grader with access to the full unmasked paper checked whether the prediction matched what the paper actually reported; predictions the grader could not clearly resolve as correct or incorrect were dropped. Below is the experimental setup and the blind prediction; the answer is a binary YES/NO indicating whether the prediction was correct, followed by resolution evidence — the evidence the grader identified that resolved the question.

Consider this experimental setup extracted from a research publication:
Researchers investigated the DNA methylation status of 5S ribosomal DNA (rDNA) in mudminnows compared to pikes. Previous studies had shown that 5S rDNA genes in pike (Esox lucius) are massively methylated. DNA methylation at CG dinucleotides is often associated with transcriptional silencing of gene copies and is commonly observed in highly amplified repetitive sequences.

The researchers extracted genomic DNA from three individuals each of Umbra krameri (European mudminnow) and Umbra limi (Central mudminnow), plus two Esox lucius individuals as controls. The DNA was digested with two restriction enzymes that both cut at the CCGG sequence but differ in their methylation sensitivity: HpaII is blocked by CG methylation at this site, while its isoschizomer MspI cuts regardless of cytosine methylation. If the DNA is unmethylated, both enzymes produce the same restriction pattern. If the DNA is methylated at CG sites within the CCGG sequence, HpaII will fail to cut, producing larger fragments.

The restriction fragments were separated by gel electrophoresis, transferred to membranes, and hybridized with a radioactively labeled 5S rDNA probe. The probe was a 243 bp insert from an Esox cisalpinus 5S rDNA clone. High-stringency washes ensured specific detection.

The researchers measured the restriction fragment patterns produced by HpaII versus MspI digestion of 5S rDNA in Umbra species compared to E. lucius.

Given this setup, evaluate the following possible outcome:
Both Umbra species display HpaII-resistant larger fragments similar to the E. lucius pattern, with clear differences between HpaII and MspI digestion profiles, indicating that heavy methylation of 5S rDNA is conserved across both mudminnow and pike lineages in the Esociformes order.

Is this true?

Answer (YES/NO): YES